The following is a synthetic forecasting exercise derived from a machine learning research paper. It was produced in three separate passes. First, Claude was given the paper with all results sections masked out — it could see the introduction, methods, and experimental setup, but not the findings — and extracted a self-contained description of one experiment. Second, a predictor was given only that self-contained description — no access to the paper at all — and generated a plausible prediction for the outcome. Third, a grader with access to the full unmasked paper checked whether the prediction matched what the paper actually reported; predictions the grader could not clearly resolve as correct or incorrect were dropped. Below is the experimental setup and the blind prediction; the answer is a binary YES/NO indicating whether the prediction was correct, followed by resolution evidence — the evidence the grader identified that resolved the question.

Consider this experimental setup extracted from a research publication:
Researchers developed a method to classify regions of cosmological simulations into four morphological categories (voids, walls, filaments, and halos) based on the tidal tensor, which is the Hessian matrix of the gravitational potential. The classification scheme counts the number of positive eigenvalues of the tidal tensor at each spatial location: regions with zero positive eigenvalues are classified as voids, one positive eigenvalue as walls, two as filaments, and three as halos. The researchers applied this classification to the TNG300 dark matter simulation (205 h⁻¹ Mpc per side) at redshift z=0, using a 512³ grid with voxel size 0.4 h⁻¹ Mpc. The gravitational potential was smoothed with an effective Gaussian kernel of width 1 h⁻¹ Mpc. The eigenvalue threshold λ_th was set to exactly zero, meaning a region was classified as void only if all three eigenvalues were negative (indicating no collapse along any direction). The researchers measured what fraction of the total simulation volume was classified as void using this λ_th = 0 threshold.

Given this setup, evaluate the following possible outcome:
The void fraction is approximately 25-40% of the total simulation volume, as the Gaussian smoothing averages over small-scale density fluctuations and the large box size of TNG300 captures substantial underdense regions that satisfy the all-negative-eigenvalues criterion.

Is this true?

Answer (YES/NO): NO